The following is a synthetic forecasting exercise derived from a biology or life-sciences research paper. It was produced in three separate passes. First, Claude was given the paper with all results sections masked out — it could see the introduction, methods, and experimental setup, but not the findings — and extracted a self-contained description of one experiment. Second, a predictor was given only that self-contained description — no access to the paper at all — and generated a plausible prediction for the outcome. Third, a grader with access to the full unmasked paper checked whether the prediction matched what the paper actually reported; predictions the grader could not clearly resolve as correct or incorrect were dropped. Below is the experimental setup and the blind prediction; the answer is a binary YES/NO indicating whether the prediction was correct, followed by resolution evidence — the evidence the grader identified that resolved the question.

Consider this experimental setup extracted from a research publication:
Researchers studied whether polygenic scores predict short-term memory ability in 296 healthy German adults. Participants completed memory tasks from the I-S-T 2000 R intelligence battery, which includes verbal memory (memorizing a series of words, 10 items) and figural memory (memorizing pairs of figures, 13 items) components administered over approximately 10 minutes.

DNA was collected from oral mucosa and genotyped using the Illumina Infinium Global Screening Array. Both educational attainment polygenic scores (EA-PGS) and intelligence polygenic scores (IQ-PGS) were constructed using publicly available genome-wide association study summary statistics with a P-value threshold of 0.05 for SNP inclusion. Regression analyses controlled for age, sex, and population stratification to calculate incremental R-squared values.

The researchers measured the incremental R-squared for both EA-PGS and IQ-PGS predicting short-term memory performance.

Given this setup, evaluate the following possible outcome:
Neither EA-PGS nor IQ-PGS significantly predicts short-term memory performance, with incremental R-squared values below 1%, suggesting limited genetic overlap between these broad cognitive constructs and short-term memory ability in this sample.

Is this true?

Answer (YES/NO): YES